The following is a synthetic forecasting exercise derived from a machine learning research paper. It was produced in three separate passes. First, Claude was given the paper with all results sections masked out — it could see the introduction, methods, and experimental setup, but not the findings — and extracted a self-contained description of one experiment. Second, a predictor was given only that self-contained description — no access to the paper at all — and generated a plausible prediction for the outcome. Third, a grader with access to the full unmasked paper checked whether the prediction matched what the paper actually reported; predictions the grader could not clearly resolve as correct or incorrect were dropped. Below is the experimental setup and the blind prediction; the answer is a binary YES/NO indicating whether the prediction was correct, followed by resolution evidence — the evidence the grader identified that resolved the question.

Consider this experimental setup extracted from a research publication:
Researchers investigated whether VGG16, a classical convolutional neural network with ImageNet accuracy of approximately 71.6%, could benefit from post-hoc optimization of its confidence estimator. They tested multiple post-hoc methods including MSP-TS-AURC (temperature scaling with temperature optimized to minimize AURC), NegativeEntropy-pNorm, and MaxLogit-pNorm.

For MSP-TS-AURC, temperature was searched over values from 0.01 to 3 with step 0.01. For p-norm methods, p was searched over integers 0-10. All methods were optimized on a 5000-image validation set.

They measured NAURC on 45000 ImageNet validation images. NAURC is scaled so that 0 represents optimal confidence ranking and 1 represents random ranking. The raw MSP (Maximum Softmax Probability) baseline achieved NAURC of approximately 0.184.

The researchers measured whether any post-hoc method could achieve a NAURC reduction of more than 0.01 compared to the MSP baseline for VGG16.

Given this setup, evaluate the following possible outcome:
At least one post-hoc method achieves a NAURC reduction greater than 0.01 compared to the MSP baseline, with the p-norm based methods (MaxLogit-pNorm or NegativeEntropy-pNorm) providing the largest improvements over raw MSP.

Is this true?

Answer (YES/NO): NO